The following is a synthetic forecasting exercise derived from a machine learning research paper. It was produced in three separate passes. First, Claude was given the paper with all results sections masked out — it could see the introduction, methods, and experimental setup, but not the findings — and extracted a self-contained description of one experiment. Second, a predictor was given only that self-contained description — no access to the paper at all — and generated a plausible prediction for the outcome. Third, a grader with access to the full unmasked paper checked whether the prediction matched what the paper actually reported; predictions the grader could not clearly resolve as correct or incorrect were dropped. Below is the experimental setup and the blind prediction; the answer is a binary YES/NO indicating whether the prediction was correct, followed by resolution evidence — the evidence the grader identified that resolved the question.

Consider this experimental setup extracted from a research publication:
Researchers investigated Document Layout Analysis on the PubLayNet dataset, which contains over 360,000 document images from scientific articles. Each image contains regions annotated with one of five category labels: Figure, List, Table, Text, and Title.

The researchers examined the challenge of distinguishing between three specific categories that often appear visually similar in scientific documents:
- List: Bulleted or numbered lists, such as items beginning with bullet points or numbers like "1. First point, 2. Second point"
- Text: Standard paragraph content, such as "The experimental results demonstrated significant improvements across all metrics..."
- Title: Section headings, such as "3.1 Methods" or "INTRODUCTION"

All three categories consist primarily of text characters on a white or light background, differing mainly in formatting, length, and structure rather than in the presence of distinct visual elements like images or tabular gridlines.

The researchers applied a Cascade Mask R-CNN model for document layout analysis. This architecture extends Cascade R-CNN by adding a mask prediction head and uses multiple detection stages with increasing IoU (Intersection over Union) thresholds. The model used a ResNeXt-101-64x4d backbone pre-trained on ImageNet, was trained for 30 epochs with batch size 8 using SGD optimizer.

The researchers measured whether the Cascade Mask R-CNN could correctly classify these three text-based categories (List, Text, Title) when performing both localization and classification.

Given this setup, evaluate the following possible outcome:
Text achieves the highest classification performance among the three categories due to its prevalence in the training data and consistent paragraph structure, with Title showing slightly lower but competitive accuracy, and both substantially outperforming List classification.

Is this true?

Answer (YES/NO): NO